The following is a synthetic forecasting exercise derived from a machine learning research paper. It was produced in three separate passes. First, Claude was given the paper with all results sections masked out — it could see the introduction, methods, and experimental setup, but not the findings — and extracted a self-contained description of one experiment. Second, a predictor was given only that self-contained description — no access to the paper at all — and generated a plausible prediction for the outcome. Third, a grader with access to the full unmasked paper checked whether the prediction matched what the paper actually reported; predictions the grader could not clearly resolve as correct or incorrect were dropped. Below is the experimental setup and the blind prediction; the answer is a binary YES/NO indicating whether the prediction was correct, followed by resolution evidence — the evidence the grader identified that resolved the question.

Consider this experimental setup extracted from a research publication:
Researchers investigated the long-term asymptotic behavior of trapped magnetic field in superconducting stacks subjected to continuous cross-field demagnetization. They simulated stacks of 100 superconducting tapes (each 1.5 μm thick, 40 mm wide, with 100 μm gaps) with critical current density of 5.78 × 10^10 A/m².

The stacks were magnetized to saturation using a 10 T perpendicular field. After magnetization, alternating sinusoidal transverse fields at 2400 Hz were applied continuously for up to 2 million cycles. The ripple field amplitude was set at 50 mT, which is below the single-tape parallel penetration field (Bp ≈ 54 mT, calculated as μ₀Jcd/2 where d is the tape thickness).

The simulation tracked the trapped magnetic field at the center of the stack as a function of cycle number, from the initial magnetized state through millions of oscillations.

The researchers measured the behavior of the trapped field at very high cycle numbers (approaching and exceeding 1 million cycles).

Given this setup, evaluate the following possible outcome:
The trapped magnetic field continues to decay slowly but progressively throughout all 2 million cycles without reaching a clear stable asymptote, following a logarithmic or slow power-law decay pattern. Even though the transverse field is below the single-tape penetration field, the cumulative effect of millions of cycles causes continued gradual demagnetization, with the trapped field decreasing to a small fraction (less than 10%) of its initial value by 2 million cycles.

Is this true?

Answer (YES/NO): NO